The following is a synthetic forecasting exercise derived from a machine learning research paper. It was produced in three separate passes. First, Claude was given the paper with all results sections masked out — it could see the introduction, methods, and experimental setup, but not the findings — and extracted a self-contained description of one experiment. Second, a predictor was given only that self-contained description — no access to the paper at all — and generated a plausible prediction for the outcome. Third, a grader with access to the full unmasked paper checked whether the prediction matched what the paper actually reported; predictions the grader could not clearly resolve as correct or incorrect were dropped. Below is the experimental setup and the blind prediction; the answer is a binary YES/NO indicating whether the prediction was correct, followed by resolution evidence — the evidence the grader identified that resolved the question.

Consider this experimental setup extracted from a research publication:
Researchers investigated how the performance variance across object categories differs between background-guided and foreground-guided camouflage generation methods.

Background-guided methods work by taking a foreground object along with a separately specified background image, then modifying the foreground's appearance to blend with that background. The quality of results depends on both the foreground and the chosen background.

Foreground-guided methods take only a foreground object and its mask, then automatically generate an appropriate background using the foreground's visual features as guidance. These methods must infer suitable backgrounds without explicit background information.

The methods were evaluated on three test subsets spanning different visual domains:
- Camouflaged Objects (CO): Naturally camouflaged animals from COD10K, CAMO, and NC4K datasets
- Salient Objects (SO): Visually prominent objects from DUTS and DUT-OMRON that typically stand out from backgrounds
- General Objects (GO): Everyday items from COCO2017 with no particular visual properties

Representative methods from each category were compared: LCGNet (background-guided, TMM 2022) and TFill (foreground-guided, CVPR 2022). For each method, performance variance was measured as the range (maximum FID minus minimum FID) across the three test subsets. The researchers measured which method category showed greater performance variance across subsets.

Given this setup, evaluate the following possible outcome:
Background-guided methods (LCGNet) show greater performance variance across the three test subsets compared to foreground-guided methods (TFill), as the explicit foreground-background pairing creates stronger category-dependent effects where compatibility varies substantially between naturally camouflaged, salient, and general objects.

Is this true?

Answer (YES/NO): NO